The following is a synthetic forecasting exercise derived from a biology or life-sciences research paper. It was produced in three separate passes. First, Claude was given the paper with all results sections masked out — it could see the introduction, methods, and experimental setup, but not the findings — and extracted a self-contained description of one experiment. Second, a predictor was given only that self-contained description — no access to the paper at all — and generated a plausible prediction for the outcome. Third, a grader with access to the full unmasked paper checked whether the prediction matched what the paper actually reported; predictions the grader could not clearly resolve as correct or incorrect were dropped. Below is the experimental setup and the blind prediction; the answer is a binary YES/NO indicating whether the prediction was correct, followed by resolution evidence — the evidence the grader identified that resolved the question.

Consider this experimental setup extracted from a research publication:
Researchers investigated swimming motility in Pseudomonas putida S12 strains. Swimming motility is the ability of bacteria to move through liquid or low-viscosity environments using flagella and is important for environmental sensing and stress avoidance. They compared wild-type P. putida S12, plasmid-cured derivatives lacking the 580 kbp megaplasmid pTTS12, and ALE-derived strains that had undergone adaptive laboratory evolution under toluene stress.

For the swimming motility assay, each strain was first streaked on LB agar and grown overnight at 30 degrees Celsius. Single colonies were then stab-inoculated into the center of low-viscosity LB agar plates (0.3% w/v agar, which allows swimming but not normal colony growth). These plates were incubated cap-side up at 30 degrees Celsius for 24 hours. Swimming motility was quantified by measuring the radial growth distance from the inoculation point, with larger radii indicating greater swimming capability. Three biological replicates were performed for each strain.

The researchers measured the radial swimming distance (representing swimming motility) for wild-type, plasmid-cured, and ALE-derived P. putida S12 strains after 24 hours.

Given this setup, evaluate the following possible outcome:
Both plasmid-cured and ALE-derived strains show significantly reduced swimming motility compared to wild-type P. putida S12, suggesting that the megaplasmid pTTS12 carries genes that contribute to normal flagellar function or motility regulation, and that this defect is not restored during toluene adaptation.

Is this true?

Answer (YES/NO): NO